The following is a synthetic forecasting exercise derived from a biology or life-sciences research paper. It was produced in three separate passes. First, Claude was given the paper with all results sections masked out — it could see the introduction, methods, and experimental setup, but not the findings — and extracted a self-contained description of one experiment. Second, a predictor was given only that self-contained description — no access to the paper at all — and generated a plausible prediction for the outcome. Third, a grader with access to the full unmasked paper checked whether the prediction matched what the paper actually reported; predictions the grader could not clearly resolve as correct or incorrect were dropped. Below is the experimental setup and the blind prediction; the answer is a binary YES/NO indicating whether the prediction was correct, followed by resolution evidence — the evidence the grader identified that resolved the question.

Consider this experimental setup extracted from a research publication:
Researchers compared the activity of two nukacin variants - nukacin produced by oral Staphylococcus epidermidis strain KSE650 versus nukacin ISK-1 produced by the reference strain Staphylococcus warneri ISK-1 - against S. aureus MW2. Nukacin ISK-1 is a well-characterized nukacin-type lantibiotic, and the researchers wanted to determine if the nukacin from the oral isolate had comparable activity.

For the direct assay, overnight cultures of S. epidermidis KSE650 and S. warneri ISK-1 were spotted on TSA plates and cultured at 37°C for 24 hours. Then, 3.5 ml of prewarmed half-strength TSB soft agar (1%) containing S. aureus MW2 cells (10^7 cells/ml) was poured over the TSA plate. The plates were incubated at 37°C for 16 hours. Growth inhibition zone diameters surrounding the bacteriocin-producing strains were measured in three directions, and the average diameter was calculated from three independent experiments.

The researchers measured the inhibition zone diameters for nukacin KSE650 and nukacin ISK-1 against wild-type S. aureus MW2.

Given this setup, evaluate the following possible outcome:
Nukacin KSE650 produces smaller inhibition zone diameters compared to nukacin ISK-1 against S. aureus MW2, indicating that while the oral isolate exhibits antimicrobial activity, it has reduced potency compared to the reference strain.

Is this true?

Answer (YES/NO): NO